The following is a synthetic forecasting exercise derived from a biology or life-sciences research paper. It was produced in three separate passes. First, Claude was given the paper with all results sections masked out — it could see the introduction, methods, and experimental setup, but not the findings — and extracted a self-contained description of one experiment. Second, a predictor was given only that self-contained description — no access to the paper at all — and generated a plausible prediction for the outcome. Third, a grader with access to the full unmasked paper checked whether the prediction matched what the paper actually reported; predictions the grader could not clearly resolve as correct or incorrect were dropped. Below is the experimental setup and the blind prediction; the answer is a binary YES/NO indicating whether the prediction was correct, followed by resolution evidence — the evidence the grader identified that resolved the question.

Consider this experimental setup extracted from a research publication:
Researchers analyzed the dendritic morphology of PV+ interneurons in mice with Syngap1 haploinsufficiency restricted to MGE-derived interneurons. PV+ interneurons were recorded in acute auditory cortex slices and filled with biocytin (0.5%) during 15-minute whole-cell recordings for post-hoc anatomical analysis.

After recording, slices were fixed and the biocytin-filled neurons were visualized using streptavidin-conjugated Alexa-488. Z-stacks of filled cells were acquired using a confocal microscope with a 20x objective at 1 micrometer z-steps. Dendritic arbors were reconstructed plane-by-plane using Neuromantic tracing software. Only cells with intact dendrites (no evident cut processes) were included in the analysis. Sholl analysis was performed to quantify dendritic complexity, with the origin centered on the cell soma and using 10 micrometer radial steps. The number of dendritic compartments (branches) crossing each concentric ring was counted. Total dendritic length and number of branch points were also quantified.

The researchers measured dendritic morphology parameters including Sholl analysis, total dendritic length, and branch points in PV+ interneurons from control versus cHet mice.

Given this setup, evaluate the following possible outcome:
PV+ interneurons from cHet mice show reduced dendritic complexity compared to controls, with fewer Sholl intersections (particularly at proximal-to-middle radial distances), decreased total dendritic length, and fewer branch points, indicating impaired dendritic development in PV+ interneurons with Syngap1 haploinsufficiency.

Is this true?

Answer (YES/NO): NO